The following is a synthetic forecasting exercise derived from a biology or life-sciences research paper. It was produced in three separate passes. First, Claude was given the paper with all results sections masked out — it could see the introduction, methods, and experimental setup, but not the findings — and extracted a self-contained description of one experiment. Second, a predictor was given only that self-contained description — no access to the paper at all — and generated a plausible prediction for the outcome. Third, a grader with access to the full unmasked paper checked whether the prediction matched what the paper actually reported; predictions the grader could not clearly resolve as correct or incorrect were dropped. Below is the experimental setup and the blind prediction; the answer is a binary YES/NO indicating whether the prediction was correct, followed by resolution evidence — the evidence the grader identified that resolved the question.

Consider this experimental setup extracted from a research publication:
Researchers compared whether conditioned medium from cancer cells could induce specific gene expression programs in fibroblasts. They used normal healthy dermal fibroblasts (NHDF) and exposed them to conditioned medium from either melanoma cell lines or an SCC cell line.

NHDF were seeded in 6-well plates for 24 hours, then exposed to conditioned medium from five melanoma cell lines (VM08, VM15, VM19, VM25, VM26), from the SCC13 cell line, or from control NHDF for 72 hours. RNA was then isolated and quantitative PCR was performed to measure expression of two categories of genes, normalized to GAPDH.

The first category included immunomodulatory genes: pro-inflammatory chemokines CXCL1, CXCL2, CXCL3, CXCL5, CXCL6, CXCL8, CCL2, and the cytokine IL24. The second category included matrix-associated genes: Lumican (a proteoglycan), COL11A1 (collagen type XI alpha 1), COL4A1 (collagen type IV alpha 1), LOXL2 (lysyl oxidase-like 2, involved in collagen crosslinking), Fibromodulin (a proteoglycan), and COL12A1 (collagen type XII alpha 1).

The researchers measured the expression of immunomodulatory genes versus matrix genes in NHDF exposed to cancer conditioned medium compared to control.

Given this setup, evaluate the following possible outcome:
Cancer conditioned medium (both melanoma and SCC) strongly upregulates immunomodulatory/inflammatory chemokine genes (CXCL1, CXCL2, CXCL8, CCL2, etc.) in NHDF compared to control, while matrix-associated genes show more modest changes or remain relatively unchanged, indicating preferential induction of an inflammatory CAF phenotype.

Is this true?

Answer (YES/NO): YES